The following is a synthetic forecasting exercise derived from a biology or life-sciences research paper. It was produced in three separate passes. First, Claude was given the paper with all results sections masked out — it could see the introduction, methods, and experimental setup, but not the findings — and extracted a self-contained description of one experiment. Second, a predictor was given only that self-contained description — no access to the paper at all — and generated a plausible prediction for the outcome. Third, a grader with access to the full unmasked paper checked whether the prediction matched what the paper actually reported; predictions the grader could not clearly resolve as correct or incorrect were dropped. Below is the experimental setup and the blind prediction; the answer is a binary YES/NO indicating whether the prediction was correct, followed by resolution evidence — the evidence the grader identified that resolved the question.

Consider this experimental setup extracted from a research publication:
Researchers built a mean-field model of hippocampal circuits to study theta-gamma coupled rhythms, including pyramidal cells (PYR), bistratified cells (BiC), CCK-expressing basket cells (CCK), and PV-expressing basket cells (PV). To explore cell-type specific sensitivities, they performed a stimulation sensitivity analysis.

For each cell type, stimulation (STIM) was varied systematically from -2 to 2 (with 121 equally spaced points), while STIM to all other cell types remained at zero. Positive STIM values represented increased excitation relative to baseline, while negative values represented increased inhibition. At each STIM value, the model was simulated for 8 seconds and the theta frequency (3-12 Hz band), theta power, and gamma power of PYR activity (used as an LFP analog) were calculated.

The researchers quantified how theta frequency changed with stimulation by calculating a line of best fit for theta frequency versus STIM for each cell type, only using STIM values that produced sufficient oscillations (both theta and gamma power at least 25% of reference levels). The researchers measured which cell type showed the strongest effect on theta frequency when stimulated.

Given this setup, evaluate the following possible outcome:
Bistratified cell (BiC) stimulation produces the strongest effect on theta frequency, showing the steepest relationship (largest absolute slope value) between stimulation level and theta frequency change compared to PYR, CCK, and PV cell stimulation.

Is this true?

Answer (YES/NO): NO